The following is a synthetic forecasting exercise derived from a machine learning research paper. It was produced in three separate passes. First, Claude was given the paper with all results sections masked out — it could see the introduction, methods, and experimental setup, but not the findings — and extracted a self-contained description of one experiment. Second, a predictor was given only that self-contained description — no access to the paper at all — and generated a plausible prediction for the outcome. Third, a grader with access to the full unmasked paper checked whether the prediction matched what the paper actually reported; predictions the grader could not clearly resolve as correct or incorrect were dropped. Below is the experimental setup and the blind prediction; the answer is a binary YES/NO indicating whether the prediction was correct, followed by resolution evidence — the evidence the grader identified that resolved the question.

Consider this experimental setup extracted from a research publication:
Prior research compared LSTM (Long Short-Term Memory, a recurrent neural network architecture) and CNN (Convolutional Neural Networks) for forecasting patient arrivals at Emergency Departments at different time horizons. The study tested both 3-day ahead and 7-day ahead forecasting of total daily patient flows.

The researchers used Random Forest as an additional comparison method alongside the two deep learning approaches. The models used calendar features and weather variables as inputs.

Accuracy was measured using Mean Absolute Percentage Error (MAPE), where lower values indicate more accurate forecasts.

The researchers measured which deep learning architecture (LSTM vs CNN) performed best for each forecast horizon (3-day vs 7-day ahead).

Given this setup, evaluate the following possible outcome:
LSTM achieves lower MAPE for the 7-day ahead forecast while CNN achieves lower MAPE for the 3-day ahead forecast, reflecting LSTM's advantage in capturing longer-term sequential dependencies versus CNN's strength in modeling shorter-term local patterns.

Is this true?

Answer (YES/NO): YES